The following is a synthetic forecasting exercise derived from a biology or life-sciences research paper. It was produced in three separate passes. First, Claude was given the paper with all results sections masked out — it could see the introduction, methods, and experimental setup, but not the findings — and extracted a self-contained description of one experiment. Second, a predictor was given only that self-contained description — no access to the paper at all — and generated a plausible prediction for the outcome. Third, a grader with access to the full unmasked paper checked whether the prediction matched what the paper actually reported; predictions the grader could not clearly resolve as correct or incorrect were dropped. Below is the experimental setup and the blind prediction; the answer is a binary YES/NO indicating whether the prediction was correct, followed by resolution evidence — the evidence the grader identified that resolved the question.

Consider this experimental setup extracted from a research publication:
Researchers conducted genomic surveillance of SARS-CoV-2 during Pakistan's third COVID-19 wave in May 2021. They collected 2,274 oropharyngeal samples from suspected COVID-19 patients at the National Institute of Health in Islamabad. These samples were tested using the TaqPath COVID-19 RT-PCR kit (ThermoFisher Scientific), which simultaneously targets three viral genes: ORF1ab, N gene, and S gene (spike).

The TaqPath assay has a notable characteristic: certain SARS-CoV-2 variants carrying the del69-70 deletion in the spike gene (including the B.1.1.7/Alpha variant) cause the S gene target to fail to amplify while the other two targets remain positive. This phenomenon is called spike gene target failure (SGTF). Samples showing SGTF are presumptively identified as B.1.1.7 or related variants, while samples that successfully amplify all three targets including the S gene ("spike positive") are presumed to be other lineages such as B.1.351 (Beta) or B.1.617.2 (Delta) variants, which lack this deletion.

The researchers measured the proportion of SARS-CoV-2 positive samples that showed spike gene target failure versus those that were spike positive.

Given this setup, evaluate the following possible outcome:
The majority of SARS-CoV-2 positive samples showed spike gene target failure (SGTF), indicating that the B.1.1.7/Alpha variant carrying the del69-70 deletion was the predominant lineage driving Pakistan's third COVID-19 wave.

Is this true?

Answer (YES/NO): YES